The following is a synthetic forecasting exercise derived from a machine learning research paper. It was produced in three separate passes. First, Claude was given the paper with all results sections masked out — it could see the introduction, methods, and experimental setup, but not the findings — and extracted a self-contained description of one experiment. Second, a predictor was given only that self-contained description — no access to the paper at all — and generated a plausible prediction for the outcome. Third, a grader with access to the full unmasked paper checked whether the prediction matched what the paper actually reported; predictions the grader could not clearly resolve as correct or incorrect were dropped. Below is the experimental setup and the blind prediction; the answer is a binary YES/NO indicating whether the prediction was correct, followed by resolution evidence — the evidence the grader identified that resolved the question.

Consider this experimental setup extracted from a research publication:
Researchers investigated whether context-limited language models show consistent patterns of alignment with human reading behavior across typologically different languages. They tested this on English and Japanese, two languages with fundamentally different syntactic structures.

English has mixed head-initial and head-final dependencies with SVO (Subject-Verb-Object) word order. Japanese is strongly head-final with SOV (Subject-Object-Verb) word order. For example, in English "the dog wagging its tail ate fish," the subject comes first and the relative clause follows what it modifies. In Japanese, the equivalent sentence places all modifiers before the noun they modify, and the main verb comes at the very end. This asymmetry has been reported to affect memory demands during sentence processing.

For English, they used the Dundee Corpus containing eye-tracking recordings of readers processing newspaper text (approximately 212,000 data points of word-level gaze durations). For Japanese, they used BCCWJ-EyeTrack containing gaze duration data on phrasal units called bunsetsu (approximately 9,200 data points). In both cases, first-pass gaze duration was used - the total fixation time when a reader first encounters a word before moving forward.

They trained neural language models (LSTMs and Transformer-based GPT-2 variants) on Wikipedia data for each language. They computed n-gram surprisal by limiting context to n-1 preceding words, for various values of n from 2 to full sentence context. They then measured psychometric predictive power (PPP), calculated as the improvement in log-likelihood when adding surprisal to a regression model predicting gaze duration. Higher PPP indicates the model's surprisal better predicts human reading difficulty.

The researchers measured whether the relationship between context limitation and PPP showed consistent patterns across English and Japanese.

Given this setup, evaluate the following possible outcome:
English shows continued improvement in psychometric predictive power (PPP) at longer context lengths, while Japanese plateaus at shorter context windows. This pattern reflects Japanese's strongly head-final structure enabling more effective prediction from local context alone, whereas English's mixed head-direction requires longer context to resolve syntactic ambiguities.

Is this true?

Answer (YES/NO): NO